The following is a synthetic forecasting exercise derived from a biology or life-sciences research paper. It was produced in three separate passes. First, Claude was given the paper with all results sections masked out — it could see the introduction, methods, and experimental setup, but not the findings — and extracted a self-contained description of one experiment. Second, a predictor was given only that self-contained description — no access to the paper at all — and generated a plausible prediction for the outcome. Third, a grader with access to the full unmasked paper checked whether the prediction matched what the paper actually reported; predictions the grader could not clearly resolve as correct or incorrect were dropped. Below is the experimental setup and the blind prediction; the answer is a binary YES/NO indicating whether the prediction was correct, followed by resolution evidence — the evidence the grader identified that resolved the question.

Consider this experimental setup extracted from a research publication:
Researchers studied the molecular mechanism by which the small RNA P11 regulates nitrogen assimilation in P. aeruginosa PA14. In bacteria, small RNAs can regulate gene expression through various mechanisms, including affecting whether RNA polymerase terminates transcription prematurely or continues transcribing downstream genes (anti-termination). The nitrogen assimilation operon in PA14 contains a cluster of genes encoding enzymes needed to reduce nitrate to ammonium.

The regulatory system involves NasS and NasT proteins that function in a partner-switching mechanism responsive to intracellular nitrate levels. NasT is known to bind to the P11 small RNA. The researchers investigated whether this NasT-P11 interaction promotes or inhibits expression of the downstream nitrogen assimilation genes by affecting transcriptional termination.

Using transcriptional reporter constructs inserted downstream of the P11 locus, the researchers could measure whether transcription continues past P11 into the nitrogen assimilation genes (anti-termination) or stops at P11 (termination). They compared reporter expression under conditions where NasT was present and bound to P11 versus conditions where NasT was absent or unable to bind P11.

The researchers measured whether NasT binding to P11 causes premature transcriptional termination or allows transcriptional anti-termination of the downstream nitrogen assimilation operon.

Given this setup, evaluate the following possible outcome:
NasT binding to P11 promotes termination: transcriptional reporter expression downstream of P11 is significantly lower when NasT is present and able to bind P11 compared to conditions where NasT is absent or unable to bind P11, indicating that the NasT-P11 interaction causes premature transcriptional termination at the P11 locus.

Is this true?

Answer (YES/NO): NO